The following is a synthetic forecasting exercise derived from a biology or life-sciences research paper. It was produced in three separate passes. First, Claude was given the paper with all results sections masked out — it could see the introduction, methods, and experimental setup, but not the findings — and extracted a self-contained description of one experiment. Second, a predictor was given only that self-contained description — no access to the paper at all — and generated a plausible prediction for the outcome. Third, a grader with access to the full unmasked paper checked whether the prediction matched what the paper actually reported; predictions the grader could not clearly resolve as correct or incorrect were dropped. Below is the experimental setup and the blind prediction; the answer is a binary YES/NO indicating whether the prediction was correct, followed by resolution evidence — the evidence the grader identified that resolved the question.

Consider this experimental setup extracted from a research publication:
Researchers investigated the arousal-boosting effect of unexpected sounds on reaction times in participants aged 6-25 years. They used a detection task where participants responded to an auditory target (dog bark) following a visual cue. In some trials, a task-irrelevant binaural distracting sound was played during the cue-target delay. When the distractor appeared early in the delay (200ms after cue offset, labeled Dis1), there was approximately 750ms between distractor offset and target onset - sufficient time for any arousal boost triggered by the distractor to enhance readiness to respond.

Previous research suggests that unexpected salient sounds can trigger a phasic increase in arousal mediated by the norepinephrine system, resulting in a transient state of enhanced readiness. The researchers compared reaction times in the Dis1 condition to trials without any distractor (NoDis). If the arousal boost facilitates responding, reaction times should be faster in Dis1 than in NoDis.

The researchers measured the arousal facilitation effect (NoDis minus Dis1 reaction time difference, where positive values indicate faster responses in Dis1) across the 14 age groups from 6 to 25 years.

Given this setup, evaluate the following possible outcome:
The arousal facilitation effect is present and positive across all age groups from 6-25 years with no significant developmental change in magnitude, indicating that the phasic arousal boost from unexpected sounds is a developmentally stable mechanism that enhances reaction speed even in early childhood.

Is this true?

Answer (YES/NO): NO